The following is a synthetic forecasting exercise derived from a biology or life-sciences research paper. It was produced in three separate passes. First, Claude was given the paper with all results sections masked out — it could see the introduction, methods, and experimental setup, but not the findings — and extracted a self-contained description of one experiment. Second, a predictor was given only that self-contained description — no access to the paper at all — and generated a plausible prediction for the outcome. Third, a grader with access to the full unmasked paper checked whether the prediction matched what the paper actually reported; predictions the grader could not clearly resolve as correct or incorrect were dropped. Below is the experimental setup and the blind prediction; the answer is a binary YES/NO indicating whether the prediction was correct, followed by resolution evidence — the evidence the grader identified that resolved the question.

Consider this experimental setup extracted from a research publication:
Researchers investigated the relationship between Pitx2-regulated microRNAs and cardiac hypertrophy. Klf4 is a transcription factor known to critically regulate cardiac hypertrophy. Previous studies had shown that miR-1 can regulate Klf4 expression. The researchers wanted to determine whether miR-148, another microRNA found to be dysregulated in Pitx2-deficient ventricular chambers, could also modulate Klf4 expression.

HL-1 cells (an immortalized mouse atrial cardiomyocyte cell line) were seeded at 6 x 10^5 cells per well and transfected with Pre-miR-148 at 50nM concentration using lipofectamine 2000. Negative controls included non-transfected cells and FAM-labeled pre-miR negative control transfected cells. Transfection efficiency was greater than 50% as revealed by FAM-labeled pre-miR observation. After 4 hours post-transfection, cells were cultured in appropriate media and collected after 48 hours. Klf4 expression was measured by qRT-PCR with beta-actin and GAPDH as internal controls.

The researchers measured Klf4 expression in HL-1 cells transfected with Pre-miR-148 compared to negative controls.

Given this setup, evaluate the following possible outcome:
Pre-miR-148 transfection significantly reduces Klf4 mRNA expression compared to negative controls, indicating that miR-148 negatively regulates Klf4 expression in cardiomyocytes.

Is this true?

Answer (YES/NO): YES